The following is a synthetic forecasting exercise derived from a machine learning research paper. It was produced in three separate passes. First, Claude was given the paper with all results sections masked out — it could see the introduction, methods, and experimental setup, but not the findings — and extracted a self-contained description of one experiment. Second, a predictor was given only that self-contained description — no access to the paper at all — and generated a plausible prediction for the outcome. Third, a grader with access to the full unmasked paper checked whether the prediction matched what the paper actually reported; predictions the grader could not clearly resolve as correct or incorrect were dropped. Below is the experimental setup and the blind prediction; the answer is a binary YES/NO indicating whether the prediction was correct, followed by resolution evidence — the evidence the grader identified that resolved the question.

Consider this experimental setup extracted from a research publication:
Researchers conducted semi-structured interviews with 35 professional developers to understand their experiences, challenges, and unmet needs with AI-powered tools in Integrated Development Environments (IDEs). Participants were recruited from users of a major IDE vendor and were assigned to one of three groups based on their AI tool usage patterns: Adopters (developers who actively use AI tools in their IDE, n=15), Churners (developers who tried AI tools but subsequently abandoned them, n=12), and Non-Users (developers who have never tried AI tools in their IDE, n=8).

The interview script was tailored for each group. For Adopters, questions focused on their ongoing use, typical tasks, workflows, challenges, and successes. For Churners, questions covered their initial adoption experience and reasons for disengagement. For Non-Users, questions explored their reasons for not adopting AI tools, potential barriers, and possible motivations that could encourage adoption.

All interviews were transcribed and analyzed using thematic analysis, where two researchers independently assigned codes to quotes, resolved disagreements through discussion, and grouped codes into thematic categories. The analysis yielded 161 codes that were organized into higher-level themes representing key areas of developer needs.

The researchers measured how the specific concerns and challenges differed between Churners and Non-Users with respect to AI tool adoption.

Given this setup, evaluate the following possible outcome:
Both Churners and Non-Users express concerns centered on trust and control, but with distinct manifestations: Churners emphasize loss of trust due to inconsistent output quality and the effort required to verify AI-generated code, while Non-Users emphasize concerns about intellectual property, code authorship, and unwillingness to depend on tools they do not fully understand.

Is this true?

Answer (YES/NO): NO